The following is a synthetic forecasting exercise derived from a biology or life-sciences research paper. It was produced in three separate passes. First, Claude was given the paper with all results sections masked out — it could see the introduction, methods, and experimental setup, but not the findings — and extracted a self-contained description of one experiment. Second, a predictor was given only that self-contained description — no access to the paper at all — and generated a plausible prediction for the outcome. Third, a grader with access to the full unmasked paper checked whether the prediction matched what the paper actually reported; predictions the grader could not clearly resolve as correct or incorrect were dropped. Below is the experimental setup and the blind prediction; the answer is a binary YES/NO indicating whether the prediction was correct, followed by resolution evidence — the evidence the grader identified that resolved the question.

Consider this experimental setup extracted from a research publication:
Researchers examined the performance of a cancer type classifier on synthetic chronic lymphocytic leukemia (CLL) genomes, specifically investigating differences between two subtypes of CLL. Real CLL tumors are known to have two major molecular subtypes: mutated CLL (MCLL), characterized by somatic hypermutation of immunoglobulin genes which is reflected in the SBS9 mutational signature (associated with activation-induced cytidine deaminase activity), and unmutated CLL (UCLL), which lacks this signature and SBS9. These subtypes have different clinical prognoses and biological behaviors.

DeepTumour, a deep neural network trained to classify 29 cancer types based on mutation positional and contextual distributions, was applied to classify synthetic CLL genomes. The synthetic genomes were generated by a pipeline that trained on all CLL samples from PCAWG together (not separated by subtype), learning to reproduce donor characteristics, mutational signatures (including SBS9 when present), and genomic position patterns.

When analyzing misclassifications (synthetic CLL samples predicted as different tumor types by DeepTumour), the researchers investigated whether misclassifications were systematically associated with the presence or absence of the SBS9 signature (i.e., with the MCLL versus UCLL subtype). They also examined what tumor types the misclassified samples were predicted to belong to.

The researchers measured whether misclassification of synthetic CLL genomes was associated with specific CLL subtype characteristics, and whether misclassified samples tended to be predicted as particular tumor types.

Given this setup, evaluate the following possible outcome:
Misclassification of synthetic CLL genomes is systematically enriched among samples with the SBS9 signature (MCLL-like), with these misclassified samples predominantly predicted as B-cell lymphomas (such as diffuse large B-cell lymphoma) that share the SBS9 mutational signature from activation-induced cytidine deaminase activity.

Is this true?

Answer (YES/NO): YES